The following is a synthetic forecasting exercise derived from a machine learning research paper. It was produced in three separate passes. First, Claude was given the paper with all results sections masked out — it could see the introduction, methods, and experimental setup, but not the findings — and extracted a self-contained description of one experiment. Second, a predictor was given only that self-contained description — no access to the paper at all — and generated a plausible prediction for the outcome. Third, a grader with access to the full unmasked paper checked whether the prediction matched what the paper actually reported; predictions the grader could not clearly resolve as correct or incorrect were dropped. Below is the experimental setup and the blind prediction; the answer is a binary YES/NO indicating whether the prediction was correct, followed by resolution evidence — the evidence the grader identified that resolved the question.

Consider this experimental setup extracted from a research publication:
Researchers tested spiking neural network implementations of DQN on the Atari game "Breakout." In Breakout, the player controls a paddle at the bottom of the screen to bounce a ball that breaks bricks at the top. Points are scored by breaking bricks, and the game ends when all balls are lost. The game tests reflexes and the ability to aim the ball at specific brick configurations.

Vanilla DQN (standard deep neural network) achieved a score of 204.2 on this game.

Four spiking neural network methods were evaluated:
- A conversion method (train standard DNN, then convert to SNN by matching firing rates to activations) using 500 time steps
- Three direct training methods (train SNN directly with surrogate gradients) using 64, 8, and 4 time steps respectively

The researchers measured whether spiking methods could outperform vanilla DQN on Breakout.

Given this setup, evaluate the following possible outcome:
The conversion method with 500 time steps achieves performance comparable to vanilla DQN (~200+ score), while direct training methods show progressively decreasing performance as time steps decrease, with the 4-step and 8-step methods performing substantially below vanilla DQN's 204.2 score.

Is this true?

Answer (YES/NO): NO